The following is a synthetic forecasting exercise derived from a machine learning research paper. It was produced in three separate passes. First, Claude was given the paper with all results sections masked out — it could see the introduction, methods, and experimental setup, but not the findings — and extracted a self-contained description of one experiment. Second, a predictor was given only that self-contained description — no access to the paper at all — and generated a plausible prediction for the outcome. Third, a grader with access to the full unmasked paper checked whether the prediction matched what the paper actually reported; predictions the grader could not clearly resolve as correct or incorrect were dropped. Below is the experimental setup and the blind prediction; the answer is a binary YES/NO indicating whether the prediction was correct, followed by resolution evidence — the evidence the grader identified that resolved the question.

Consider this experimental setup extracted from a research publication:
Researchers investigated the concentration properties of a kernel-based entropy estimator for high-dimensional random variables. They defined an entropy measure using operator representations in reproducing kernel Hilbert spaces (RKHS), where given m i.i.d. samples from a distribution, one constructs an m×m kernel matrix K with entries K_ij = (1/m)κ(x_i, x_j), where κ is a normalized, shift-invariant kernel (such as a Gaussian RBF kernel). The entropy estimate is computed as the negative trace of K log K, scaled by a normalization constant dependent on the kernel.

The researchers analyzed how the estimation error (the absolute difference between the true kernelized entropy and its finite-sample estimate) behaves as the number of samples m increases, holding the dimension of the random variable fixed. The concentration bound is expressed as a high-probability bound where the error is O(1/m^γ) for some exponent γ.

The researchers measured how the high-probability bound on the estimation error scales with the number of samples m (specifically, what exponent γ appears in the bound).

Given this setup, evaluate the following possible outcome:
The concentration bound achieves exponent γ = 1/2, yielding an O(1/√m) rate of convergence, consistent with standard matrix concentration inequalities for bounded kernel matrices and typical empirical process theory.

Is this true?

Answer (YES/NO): NO